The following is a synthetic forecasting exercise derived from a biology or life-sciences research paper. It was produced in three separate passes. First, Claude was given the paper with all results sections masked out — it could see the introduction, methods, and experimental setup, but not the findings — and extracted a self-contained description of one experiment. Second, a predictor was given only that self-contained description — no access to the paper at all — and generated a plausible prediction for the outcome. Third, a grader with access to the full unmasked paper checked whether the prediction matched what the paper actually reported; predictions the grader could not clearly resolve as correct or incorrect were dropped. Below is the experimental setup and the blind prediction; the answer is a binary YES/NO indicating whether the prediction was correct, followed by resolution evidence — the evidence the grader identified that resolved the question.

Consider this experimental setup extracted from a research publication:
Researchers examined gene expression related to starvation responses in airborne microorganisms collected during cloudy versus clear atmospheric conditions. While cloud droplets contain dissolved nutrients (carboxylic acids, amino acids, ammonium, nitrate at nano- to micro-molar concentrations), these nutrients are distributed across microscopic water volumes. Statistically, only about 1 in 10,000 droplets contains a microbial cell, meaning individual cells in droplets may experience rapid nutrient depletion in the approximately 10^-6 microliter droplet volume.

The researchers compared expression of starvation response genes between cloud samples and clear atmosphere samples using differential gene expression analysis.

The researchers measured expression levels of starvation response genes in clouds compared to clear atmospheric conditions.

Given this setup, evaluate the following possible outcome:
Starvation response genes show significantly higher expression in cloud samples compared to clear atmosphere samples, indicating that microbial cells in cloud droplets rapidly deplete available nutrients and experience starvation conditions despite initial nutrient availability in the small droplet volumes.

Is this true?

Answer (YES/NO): YES